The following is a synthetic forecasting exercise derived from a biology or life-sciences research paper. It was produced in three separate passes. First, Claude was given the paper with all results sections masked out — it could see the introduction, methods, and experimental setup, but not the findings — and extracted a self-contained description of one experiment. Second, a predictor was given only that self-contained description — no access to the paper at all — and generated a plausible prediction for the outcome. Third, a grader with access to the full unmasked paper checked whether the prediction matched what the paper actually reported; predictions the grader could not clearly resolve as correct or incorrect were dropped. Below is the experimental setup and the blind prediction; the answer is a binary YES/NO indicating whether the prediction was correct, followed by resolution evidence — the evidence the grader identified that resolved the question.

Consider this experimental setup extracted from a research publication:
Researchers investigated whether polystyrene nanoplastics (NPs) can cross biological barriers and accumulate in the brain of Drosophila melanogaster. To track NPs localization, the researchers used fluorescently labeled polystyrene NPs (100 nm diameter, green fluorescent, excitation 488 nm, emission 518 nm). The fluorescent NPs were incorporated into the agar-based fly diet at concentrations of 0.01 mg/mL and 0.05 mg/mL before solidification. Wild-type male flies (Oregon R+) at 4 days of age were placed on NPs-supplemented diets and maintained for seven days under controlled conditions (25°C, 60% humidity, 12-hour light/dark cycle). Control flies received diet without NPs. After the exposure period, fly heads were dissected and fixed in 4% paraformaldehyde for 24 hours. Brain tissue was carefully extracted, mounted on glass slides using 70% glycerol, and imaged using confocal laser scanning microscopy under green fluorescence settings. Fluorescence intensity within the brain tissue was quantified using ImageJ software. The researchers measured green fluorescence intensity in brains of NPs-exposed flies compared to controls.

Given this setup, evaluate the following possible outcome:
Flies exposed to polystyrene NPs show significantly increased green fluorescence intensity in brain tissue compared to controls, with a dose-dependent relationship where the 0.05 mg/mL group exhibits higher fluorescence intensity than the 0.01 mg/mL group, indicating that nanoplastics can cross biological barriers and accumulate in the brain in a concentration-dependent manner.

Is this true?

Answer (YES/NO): YES